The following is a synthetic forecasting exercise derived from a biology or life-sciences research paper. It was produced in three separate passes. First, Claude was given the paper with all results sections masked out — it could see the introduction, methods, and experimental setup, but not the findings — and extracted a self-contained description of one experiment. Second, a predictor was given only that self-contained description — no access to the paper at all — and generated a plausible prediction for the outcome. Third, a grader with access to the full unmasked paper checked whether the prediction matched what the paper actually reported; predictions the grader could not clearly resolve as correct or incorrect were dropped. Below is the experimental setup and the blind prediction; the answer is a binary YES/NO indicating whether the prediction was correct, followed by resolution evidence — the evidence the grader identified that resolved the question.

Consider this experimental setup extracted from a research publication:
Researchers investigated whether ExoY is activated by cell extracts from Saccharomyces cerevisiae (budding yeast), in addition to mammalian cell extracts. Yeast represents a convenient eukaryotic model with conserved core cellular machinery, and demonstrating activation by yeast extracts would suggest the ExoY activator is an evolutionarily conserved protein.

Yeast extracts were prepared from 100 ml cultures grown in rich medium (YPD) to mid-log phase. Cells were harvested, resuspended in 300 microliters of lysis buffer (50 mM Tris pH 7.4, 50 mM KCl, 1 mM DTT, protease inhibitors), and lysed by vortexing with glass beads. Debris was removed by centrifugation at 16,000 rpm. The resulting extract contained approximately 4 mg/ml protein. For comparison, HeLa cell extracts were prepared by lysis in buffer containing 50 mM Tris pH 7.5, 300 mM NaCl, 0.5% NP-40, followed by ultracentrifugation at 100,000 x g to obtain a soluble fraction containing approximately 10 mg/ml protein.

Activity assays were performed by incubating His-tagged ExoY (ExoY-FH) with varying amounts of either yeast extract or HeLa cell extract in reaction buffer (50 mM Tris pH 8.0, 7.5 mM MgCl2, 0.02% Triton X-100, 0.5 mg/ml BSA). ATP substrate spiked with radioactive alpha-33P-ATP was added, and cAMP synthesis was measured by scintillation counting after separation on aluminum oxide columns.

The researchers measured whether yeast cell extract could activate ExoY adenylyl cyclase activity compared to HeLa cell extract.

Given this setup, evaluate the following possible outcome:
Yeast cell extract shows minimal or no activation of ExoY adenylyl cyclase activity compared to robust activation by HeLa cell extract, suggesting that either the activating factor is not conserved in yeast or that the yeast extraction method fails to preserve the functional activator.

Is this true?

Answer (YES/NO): NO